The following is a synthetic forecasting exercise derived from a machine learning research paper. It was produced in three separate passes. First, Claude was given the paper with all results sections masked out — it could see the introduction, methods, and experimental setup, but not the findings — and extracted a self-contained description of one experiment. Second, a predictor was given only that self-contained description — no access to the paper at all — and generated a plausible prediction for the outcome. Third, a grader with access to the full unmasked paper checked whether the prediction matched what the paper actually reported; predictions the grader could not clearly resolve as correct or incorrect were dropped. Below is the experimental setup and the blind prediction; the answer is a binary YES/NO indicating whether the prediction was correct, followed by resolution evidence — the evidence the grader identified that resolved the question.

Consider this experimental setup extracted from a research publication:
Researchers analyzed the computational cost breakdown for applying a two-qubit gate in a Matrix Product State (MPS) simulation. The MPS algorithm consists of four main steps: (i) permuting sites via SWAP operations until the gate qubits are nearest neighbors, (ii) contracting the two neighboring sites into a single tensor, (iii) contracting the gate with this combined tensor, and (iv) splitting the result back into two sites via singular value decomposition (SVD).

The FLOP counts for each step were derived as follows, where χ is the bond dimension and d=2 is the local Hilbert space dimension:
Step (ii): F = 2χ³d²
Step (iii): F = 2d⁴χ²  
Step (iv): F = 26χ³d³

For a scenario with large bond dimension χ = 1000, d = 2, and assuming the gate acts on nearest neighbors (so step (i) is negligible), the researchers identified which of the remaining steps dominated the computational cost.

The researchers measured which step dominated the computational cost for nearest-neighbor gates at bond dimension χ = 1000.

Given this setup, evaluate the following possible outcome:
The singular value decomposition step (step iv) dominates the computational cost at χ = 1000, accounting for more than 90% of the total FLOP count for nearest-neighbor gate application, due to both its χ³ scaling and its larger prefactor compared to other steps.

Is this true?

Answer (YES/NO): YES